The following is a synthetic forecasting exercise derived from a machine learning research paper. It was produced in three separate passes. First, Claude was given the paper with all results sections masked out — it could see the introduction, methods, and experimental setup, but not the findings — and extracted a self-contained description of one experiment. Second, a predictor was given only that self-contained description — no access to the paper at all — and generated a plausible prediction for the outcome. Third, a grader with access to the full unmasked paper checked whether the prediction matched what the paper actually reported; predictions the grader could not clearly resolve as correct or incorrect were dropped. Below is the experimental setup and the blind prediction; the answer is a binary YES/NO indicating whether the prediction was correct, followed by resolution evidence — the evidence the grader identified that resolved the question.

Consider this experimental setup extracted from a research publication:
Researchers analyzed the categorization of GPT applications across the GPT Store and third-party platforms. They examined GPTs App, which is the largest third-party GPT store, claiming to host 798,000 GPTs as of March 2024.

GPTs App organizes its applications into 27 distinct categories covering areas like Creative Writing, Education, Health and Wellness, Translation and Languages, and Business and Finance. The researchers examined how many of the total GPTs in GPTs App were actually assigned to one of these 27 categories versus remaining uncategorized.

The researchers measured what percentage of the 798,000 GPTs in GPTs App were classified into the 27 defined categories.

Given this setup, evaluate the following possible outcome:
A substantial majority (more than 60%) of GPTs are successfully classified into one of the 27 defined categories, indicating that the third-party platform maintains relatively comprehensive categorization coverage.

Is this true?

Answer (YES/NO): NO